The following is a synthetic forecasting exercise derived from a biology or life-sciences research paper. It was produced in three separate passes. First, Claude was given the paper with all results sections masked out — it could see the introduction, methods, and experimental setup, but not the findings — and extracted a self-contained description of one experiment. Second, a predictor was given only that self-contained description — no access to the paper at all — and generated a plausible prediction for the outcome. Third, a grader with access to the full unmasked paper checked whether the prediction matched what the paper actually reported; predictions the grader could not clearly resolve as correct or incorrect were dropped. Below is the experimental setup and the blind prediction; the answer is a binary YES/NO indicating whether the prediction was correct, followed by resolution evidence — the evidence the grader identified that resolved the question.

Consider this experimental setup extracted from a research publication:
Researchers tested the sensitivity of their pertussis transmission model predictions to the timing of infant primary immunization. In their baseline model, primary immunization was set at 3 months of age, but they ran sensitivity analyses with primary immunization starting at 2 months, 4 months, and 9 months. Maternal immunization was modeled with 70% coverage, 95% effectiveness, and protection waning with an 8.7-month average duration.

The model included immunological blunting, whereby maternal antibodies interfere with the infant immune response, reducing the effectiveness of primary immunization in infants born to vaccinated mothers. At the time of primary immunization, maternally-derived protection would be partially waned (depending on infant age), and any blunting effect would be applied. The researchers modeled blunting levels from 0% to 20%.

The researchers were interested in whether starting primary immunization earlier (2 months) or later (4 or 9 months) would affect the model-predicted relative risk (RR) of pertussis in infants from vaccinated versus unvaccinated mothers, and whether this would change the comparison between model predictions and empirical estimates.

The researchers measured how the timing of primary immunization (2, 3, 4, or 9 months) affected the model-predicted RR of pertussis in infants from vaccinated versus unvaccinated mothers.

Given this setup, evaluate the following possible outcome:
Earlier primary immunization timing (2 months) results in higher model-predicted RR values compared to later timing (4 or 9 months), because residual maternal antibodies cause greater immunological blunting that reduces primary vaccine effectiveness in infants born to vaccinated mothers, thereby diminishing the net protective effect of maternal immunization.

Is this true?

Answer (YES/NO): YES